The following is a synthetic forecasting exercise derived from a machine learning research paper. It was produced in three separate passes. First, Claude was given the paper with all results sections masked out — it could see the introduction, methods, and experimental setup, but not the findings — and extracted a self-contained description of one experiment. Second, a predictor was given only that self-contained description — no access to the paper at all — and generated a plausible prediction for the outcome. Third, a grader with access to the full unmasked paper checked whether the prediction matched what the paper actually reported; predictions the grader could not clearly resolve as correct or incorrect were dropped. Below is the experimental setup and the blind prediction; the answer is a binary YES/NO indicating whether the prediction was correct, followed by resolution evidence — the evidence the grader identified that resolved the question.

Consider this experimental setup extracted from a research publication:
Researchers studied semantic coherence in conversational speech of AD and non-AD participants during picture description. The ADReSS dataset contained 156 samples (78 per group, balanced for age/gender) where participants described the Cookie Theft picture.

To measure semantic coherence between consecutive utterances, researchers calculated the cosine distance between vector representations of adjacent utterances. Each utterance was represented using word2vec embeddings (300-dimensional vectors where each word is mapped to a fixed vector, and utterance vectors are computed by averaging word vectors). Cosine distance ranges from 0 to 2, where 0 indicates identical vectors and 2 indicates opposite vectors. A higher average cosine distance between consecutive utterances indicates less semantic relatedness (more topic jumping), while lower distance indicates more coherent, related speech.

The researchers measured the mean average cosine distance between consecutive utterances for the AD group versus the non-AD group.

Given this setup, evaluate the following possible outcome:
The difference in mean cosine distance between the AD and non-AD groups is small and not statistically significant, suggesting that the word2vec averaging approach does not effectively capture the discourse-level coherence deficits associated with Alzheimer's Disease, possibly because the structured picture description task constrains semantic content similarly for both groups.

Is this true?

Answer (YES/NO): NO